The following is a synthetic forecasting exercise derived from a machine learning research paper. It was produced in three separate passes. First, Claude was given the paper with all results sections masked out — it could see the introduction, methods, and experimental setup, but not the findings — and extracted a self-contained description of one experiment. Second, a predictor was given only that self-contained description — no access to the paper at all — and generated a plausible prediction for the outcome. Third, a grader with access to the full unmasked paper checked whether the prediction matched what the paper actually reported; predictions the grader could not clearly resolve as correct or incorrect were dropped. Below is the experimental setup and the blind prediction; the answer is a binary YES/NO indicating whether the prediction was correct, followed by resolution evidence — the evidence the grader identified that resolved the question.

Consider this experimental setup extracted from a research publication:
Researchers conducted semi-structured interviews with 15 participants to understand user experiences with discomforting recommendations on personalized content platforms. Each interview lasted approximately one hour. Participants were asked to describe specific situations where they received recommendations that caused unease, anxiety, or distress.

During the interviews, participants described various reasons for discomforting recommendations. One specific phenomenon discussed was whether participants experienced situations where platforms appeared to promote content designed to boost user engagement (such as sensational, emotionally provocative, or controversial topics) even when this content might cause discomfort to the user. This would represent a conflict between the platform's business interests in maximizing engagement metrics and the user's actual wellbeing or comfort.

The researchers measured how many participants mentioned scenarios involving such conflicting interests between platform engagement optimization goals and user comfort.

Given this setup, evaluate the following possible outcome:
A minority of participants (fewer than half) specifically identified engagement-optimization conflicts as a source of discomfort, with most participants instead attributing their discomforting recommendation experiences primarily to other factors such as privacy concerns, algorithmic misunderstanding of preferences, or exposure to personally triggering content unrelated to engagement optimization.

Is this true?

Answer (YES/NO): YES